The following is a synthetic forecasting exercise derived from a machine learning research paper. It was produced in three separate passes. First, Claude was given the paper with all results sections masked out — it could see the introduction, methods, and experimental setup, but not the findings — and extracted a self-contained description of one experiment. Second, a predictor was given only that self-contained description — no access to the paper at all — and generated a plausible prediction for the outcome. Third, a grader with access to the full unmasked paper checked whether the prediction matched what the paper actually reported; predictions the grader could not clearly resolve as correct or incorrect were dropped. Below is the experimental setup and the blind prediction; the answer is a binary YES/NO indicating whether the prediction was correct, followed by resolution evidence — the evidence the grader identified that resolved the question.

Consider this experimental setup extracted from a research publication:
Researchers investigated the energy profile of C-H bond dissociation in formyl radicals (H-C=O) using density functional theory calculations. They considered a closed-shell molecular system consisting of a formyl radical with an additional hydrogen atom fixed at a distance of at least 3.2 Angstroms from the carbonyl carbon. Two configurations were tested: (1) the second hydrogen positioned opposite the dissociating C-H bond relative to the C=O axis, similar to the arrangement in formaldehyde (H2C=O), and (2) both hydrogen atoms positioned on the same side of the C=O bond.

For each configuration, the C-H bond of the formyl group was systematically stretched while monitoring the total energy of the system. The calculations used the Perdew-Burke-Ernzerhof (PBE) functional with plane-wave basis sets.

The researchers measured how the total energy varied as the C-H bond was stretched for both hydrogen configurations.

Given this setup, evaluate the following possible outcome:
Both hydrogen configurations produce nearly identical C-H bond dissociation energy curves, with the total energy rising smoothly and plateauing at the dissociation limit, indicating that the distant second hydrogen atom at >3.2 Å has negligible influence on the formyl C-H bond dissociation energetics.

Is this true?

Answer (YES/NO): NO